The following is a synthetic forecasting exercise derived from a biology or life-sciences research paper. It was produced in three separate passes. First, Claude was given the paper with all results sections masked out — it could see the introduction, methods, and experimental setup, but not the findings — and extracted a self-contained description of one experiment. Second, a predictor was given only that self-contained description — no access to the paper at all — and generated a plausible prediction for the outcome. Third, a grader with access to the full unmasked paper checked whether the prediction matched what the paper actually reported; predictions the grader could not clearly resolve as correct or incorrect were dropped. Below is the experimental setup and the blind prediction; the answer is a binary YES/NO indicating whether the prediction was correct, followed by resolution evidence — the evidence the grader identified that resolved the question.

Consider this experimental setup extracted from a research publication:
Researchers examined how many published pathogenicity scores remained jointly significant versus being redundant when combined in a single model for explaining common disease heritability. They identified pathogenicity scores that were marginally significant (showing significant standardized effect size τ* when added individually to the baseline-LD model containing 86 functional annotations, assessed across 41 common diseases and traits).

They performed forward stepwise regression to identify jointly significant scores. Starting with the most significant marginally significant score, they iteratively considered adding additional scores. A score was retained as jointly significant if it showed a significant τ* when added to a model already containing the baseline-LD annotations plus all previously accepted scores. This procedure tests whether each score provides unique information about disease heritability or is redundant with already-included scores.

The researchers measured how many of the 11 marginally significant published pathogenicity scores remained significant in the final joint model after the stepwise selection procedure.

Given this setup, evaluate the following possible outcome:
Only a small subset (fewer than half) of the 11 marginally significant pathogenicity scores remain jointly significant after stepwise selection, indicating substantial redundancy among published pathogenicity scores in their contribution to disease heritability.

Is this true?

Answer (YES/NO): YES